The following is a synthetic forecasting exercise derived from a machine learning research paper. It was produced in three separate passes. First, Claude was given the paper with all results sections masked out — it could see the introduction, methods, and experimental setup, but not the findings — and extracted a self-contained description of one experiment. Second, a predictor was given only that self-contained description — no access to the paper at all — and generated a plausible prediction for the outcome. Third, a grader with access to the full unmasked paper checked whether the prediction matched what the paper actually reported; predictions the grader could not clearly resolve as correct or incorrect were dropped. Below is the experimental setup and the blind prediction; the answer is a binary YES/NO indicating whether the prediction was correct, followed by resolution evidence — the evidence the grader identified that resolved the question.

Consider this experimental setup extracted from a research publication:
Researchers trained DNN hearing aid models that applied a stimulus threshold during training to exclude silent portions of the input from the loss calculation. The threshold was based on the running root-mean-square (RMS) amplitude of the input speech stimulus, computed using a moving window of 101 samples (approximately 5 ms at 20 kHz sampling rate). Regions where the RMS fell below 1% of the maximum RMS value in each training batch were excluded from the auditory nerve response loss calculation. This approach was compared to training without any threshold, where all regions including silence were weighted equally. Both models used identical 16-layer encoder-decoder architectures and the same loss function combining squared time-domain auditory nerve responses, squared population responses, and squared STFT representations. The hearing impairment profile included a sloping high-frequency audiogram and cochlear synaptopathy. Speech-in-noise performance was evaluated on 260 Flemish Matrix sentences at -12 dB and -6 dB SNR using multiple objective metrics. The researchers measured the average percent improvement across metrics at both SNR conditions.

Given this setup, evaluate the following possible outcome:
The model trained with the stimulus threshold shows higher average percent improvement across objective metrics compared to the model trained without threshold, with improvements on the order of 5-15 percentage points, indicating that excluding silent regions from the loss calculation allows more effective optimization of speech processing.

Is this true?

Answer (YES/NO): NO